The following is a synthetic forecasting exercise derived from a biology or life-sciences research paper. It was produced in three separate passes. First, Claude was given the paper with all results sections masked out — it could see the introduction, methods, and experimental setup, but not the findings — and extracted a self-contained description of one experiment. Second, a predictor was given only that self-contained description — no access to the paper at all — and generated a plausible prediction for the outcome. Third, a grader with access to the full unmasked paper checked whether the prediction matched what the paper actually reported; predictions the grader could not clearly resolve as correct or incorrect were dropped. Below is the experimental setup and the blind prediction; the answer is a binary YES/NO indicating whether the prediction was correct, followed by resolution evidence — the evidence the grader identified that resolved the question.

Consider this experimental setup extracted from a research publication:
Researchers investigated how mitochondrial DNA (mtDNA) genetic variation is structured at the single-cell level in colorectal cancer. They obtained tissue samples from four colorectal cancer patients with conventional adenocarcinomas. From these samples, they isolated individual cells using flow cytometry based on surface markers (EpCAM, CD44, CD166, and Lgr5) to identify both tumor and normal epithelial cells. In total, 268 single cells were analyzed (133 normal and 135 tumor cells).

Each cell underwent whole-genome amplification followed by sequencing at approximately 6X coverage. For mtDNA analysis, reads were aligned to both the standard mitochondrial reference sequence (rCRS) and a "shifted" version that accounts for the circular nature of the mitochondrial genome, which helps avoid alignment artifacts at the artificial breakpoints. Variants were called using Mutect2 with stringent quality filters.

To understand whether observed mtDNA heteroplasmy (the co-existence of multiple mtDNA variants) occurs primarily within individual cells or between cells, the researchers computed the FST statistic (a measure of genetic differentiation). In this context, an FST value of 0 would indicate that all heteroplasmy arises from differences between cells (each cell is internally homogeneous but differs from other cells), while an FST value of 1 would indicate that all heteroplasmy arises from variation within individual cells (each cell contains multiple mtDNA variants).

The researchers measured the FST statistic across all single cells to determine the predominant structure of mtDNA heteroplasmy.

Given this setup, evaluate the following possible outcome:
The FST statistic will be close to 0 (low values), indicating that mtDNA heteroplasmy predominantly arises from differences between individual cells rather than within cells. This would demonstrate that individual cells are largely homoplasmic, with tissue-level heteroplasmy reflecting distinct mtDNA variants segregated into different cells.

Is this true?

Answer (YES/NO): NO